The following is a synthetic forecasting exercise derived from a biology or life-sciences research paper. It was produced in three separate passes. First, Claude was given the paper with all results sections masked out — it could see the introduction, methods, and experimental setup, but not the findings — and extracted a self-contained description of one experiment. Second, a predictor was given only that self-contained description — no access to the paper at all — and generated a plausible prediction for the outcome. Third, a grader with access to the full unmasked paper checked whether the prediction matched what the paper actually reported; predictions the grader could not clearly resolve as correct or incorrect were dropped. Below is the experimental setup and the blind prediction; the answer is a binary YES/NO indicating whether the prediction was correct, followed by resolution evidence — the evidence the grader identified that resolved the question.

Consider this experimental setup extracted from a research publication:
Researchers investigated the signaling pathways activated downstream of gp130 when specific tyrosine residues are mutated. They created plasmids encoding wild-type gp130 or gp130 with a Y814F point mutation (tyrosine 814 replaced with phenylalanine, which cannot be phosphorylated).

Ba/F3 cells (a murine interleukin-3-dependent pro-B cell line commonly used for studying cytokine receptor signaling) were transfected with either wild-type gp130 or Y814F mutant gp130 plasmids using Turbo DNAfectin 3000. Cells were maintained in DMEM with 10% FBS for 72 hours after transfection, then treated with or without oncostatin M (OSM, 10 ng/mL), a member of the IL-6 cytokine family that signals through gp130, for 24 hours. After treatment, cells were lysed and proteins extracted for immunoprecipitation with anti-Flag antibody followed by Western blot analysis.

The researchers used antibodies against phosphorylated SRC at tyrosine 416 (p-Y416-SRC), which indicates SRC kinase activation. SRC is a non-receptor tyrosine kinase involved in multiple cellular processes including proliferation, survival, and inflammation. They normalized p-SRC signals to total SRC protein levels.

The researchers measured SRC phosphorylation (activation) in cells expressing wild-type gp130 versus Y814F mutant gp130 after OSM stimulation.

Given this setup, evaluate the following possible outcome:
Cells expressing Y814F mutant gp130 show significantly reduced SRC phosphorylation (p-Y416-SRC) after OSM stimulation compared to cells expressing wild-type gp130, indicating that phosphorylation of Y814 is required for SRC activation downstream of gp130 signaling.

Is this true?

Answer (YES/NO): YES